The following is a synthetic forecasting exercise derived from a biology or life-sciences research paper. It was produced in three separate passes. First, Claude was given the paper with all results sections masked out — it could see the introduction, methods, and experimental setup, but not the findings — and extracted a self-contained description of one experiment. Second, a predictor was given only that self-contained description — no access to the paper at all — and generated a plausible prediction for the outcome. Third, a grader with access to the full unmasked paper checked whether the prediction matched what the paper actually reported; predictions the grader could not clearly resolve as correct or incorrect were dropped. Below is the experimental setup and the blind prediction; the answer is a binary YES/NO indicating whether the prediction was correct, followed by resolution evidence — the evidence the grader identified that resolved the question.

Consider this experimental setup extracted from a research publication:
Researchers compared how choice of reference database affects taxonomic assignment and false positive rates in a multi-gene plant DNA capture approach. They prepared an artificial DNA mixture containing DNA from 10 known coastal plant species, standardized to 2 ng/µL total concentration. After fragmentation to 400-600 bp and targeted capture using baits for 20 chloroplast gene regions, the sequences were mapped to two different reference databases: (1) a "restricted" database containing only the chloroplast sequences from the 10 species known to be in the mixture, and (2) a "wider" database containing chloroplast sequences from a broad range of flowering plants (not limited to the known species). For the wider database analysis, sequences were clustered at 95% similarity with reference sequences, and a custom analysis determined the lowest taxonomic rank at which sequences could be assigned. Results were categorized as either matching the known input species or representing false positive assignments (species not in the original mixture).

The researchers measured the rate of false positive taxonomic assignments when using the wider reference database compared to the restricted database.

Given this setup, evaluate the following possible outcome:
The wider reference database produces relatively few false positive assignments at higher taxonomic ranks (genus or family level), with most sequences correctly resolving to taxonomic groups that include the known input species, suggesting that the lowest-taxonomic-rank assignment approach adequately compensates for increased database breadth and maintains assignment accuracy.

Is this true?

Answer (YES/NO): NO